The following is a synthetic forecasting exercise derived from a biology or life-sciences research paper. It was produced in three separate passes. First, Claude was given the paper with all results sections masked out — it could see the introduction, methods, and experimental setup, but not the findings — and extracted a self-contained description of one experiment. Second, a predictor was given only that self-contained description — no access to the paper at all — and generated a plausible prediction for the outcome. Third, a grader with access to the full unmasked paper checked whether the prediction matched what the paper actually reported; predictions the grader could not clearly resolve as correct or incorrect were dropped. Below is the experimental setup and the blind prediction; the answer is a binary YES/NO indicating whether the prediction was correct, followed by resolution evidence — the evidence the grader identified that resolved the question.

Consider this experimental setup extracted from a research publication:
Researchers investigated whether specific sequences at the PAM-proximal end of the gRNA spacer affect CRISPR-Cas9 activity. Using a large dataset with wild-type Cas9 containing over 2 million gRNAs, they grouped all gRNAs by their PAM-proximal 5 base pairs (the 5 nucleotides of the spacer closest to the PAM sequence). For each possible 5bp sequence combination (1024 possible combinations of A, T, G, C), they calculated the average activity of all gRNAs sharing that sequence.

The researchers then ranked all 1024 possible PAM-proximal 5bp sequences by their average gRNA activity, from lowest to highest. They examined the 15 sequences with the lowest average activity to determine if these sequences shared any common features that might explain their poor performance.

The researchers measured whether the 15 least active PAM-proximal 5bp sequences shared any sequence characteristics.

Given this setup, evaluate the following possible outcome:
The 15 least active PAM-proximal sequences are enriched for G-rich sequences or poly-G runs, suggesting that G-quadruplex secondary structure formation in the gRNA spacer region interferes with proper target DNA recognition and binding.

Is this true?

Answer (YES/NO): NO